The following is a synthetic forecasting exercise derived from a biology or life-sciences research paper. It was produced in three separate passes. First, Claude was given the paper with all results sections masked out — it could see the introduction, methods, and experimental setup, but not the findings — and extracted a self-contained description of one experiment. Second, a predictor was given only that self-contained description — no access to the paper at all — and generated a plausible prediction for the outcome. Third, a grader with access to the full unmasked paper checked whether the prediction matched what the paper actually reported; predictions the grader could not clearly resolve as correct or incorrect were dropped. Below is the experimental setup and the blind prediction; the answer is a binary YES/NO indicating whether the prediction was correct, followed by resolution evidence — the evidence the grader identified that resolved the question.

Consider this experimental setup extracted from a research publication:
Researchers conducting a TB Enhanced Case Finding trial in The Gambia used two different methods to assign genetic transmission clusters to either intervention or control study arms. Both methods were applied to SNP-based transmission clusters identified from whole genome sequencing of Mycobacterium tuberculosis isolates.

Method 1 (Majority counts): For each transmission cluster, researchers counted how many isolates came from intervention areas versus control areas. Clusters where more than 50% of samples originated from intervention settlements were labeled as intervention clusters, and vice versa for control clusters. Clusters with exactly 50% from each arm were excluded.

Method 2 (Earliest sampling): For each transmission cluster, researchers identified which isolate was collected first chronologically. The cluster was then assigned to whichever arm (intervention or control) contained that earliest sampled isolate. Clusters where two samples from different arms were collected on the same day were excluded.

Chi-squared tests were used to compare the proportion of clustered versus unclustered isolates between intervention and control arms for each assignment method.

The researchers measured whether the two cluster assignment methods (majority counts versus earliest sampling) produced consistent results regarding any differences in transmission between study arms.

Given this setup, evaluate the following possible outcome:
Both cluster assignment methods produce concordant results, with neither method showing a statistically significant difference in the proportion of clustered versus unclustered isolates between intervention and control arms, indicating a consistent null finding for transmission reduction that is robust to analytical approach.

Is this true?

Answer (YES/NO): YES